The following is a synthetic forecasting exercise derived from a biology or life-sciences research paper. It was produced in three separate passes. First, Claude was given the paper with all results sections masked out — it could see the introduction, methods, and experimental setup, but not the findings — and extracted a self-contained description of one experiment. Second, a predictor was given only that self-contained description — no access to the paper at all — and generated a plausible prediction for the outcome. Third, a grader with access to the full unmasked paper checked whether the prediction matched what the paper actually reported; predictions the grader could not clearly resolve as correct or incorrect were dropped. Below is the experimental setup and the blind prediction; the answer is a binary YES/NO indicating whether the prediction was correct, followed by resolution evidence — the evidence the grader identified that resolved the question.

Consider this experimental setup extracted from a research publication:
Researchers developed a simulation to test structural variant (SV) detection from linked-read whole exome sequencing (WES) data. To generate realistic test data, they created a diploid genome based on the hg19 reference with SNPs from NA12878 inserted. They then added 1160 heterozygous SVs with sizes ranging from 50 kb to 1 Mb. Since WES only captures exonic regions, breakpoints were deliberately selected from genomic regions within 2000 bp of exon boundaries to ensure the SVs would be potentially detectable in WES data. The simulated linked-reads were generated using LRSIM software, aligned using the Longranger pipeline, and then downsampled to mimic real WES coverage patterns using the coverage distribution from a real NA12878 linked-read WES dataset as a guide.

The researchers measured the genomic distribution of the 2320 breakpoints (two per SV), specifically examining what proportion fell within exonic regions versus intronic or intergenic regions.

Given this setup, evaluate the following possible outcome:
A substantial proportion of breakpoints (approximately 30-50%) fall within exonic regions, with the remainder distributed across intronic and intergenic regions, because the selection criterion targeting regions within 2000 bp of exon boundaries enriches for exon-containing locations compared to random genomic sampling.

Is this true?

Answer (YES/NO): NO